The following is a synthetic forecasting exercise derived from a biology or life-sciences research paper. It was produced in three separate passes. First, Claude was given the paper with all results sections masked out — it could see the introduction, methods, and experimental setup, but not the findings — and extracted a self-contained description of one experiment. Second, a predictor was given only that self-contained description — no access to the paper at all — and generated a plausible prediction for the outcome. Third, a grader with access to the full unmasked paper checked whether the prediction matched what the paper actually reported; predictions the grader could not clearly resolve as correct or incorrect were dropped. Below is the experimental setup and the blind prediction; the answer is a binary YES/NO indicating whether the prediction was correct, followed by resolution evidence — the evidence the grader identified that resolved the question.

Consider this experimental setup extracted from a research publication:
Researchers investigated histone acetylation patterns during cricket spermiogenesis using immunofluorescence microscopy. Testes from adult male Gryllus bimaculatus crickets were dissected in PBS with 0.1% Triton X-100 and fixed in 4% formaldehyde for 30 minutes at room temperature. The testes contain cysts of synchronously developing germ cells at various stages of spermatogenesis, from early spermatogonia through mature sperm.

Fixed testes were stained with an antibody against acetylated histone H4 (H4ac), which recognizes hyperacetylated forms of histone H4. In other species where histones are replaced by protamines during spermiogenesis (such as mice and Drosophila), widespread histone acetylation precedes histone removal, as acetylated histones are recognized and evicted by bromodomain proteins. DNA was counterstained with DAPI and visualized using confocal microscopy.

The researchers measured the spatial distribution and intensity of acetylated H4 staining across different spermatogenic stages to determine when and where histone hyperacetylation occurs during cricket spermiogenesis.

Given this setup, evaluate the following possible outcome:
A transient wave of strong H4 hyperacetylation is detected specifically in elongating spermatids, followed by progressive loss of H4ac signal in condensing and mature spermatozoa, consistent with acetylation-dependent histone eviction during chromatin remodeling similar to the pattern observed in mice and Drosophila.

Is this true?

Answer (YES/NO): NO